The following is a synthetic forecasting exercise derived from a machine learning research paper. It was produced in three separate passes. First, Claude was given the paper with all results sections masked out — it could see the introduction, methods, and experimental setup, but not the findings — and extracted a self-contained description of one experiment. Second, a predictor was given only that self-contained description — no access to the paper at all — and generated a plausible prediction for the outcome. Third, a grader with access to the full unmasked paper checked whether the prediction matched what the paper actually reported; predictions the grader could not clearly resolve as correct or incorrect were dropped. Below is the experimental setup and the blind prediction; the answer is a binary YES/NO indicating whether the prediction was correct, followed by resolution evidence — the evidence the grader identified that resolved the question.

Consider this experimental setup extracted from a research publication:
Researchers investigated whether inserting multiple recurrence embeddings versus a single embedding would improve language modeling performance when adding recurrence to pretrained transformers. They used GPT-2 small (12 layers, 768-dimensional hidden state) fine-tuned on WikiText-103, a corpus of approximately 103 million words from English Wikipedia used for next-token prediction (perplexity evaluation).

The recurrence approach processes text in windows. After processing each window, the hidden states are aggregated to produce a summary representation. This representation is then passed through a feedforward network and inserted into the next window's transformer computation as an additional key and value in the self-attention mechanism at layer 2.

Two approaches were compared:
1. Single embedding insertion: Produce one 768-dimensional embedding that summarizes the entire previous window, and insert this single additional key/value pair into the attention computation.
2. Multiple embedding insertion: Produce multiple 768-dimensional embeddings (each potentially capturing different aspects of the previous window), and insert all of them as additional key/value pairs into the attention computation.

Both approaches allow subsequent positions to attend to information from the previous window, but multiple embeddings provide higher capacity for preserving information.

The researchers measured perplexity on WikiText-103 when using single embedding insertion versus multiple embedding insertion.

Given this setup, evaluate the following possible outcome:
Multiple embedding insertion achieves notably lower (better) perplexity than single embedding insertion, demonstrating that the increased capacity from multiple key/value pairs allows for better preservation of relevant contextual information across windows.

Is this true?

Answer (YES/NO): NO